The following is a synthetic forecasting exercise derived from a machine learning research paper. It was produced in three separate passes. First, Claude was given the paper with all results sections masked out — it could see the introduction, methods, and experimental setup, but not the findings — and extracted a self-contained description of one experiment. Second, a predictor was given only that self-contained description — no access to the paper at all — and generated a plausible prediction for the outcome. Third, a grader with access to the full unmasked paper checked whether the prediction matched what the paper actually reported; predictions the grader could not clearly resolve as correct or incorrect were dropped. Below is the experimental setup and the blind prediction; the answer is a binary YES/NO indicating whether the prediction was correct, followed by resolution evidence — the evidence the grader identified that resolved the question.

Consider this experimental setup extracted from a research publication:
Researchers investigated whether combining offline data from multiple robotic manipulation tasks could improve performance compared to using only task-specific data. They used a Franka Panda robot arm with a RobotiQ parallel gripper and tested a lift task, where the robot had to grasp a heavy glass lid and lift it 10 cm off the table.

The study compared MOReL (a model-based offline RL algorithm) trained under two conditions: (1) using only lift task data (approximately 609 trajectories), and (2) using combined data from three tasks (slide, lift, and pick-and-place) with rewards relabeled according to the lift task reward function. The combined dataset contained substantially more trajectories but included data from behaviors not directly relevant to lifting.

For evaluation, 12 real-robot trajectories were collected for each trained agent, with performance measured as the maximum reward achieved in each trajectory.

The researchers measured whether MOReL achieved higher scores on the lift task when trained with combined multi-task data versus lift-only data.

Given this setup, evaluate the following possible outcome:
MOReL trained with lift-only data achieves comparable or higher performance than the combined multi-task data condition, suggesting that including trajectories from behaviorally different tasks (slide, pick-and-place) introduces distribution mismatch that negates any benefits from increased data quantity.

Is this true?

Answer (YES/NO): NO